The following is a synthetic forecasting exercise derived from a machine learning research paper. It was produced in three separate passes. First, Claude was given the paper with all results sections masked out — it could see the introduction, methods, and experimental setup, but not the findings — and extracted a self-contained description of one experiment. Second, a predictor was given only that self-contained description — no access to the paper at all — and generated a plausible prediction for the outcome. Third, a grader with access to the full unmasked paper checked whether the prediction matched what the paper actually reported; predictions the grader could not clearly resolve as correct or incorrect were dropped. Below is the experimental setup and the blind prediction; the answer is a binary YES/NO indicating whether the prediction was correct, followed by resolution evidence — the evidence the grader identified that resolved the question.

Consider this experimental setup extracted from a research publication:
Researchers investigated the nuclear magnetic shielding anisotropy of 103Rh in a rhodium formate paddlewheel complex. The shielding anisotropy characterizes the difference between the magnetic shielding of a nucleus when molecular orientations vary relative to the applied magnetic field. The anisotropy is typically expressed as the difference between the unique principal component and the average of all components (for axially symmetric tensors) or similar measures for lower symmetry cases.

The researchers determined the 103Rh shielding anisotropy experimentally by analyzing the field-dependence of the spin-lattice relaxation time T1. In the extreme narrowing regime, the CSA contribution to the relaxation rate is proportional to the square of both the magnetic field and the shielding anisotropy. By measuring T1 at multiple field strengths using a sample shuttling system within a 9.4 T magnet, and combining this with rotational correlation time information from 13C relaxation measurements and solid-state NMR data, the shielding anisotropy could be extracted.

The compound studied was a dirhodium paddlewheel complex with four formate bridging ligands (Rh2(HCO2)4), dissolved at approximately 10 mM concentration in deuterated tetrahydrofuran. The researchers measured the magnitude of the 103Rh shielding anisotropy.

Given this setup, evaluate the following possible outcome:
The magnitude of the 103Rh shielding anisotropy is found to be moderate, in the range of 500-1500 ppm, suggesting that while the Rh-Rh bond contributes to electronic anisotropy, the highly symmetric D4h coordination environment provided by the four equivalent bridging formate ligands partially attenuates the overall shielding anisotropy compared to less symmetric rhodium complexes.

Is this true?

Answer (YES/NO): NO